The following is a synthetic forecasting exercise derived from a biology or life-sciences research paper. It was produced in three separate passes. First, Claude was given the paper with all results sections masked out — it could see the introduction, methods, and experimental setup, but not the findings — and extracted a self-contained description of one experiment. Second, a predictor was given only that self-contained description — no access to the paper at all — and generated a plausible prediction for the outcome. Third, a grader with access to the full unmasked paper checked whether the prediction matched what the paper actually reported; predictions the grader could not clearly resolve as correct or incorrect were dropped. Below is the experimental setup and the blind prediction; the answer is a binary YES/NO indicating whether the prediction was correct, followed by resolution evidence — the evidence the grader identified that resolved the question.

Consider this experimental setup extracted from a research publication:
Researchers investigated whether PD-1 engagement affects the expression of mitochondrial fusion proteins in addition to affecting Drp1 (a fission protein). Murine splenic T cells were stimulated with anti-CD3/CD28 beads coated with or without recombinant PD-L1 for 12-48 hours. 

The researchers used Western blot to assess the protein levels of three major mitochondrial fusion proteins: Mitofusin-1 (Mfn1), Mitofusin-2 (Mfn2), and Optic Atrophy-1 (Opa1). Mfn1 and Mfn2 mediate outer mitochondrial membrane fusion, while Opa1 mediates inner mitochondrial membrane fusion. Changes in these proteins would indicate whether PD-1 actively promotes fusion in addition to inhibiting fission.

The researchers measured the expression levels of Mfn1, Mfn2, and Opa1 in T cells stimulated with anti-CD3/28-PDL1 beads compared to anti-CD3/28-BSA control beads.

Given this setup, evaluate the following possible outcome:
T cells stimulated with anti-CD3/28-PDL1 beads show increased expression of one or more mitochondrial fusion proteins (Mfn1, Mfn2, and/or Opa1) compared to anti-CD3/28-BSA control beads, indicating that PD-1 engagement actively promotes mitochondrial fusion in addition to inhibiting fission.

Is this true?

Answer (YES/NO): NO